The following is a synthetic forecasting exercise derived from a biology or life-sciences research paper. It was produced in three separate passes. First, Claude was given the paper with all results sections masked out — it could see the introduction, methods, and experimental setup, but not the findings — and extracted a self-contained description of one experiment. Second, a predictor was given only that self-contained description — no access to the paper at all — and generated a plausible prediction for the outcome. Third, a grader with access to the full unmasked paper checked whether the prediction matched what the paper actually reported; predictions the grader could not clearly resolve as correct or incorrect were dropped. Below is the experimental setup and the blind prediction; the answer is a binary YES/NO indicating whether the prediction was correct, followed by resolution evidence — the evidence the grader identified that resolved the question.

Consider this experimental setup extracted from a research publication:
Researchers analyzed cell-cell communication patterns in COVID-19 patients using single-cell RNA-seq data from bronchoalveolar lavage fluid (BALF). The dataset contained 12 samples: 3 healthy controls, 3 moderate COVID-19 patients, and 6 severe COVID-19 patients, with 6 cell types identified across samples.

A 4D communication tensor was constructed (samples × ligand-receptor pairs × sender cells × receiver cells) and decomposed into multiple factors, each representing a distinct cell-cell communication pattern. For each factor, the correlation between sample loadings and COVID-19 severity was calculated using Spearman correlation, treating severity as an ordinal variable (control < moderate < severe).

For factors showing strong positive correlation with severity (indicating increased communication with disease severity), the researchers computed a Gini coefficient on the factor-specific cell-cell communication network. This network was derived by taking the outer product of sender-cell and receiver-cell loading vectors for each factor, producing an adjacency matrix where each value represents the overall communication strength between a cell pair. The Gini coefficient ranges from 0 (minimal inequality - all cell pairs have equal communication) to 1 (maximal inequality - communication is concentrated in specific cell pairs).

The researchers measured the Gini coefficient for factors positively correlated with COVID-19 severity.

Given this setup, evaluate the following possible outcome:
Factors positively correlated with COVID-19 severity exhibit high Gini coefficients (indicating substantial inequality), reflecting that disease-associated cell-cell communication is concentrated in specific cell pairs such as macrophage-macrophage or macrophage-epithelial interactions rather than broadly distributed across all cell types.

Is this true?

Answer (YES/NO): YES